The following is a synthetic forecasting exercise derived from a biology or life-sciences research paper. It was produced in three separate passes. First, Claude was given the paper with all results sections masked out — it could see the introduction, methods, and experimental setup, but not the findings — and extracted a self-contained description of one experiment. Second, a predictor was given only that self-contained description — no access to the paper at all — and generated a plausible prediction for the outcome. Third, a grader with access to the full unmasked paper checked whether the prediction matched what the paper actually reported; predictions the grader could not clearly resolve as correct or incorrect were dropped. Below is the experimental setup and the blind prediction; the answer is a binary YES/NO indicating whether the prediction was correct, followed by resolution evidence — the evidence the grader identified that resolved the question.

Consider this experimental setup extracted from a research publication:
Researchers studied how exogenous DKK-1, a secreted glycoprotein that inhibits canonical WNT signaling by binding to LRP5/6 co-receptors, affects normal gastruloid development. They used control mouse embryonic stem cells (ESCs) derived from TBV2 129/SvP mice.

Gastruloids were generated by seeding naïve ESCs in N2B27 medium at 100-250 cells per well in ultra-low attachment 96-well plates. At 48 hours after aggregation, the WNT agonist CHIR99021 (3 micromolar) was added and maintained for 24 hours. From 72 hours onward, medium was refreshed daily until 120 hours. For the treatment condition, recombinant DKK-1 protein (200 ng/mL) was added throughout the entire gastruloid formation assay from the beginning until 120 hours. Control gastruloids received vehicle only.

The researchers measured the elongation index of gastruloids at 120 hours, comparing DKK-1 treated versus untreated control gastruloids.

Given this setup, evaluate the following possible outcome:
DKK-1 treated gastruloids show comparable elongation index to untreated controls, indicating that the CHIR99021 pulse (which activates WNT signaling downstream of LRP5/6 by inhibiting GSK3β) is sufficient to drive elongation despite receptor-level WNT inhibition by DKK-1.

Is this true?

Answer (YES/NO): NO